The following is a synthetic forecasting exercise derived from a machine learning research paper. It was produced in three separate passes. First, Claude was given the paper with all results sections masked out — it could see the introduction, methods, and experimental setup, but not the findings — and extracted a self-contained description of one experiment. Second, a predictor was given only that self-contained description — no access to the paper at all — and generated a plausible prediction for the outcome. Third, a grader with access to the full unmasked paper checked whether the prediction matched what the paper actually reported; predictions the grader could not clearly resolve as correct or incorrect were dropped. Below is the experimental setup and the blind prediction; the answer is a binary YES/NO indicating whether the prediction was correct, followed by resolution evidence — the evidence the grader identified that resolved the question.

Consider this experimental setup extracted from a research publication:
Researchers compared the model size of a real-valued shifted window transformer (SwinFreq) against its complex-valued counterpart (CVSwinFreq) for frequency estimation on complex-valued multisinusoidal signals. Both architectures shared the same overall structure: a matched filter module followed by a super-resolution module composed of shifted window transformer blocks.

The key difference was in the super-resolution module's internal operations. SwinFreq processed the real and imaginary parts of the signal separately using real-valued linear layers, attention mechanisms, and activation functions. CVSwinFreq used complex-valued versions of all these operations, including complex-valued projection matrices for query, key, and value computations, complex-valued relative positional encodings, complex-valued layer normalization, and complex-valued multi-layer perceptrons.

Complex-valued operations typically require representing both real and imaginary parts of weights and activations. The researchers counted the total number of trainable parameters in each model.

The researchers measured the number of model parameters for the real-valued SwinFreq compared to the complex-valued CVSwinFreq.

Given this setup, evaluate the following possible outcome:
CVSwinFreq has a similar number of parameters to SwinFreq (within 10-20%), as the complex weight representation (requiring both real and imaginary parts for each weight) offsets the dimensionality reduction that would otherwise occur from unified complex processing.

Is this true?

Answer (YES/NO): YES